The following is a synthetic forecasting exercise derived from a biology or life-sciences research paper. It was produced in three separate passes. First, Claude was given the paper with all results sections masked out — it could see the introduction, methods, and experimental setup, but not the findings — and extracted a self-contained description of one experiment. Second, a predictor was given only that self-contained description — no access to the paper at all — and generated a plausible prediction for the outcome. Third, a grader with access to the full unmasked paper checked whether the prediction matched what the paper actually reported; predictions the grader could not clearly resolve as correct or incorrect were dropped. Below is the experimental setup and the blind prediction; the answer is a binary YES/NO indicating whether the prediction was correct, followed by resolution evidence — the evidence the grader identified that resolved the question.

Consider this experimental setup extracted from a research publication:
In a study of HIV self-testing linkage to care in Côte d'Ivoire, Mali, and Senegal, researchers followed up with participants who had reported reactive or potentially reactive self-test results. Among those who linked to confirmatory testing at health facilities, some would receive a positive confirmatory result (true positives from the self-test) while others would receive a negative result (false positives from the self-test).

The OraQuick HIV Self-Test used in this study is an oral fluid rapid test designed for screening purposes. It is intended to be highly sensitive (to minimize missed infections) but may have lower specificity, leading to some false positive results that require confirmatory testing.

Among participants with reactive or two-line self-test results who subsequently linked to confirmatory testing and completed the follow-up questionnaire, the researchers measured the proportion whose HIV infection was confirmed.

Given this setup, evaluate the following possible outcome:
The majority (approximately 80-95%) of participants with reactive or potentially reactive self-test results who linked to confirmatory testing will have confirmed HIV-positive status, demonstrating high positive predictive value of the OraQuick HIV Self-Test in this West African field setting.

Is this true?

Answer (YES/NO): NO